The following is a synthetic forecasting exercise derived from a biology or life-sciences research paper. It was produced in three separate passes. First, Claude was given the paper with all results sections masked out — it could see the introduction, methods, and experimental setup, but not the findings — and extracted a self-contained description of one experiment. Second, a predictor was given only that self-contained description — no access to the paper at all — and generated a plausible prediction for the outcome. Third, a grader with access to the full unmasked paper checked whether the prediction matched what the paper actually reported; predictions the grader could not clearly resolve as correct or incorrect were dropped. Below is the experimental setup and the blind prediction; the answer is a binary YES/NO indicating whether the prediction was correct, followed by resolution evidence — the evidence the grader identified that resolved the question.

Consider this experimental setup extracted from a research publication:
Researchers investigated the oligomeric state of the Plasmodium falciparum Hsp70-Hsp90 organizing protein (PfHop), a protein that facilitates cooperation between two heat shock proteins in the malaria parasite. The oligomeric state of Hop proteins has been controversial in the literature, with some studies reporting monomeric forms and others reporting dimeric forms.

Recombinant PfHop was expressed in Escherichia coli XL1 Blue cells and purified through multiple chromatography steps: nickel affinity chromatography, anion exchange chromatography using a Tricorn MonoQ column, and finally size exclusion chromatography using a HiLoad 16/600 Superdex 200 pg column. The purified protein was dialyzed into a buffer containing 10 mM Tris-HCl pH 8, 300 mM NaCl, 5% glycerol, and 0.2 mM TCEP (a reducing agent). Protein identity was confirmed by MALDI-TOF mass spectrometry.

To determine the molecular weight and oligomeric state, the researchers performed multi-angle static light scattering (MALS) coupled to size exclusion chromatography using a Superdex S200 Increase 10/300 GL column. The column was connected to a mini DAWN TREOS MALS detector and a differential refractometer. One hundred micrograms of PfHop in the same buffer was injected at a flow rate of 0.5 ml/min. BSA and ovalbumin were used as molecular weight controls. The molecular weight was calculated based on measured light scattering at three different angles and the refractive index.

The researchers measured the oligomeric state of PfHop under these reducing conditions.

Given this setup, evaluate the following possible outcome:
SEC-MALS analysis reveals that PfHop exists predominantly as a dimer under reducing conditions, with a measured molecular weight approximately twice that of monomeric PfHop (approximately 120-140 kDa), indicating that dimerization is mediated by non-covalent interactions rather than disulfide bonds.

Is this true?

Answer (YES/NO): NO